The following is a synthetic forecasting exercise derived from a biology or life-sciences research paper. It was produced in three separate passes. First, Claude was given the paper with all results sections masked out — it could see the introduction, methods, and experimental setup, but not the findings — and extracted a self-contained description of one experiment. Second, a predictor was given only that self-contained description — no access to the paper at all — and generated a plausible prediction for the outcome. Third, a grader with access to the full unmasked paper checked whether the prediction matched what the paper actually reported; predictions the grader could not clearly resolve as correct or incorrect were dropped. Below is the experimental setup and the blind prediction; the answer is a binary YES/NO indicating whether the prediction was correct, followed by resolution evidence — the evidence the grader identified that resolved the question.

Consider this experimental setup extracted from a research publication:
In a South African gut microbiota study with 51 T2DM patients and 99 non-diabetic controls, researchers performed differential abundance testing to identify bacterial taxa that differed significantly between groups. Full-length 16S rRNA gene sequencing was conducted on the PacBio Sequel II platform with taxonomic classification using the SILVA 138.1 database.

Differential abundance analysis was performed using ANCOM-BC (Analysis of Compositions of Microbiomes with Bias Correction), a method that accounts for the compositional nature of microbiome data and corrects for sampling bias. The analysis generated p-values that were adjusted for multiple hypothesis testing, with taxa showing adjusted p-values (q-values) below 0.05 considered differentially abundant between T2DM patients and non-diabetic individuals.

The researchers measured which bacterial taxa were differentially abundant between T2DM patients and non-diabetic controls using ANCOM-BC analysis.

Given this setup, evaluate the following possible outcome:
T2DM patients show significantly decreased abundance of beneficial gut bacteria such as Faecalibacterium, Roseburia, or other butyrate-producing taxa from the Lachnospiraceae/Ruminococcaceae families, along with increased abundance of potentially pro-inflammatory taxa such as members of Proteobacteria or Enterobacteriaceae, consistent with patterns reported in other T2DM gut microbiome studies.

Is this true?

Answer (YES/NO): YES